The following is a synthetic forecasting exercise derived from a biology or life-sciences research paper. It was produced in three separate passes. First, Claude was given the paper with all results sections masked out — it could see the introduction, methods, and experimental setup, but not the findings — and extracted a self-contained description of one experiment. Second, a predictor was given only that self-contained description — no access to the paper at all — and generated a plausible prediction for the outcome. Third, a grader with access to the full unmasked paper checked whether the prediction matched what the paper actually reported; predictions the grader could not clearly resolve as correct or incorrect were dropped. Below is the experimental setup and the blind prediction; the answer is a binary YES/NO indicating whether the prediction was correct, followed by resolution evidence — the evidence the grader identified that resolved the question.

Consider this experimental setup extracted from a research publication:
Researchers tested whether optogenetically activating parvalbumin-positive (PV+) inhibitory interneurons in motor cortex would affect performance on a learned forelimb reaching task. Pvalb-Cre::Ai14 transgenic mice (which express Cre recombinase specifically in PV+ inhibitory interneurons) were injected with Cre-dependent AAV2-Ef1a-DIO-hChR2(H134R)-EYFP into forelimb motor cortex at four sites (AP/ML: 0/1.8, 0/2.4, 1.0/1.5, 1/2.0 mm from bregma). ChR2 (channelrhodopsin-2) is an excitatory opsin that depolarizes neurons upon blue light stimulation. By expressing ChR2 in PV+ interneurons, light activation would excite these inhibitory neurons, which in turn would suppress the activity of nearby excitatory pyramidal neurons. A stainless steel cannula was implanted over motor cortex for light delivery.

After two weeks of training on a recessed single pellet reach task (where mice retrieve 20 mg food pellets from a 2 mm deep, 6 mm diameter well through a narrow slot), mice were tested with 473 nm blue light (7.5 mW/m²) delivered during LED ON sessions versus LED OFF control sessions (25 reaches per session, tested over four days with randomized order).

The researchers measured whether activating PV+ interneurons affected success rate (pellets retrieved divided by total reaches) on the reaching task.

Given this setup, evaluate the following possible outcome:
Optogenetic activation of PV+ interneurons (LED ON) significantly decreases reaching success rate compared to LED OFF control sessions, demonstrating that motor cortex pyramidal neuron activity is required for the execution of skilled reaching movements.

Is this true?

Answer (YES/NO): YES